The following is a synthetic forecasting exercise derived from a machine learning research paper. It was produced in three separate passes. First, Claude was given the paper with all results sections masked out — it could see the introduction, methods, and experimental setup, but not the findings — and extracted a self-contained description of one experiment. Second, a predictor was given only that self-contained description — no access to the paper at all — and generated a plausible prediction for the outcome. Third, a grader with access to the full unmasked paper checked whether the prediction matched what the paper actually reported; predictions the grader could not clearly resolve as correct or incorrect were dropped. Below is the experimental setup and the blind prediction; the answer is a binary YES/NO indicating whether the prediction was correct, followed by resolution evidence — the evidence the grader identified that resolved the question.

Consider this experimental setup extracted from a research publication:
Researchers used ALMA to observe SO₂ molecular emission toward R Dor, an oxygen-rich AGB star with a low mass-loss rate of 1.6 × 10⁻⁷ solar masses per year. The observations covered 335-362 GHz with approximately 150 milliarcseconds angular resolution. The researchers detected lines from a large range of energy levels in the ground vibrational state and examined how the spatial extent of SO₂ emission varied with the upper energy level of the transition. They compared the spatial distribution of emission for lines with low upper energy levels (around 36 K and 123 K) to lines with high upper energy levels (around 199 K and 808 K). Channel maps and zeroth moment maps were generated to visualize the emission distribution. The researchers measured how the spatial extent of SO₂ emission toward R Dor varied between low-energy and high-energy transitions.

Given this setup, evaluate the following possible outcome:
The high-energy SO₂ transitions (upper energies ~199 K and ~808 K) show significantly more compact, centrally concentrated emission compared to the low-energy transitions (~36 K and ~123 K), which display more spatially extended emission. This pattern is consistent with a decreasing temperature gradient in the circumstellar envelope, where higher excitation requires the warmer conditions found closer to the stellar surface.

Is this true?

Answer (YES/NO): NO